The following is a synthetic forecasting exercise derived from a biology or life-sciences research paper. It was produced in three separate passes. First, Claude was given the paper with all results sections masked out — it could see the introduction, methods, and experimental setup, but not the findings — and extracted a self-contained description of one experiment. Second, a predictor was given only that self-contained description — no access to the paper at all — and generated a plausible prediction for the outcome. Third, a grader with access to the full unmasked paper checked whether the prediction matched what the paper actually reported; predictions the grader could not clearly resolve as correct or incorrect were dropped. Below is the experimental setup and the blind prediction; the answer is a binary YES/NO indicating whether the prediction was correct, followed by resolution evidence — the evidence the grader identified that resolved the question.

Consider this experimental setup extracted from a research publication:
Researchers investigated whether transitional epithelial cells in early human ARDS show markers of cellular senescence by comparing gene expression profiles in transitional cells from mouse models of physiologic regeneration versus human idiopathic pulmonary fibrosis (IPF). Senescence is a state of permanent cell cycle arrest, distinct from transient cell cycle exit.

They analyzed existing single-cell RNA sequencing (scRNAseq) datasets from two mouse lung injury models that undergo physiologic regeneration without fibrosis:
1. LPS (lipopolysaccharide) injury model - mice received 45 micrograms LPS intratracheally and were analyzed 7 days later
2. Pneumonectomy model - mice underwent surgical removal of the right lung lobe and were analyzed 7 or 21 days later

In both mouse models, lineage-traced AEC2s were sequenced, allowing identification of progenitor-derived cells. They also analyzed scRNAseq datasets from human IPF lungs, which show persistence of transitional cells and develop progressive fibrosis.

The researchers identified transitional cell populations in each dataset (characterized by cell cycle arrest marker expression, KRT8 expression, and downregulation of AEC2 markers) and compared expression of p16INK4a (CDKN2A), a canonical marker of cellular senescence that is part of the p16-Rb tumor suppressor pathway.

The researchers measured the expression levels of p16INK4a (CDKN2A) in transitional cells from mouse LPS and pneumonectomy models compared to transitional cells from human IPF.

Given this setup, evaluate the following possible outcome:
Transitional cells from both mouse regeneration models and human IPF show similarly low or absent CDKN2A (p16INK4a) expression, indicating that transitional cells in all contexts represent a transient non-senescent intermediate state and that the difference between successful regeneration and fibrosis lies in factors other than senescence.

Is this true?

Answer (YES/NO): NO